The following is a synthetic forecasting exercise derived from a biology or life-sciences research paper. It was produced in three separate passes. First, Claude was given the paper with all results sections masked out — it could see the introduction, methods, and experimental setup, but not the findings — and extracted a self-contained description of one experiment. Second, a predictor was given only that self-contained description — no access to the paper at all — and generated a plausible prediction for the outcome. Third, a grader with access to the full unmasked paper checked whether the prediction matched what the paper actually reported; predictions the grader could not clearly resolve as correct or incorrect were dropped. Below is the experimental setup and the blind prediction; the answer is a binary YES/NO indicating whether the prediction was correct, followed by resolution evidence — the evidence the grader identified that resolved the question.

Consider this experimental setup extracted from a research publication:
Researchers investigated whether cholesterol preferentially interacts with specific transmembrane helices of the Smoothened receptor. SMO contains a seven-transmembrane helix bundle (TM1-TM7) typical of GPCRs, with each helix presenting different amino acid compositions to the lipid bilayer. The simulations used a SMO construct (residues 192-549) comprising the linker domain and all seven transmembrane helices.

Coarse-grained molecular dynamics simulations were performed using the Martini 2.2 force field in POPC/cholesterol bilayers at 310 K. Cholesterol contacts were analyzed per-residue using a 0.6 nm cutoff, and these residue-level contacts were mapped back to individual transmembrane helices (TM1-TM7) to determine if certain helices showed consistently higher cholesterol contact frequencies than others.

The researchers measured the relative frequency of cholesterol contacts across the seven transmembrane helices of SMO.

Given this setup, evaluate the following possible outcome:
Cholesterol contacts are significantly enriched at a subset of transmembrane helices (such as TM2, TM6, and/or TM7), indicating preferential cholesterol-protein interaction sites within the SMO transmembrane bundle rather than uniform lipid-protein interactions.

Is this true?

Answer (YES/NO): NO